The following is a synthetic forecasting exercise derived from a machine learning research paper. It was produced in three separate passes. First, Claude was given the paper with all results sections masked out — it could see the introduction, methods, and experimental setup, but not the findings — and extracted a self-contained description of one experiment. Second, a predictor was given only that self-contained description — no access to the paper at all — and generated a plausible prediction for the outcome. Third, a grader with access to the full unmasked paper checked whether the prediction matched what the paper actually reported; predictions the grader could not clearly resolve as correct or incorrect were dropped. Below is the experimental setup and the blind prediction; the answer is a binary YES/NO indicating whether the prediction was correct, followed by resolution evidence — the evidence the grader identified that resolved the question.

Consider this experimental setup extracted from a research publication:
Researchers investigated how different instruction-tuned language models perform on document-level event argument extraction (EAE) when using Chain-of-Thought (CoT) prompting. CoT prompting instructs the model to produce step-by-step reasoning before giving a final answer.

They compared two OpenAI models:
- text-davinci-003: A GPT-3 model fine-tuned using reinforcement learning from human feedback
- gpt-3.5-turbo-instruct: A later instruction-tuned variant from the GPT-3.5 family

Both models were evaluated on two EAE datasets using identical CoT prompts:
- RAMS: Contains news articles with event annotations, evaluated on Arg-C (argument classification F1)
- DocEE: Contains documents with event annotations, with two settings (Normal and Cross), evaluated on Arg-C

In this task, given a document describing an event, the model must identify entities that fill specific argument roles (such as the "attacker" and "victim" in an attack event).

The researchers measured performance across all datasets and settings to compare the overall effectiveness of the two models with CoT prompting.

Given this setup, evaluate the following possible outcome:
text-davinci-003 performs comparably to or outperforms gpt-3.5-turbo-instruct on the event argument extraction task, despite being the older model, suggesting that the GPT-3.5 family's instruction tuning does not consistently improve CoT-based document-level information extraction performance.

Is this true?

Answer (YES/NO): YES